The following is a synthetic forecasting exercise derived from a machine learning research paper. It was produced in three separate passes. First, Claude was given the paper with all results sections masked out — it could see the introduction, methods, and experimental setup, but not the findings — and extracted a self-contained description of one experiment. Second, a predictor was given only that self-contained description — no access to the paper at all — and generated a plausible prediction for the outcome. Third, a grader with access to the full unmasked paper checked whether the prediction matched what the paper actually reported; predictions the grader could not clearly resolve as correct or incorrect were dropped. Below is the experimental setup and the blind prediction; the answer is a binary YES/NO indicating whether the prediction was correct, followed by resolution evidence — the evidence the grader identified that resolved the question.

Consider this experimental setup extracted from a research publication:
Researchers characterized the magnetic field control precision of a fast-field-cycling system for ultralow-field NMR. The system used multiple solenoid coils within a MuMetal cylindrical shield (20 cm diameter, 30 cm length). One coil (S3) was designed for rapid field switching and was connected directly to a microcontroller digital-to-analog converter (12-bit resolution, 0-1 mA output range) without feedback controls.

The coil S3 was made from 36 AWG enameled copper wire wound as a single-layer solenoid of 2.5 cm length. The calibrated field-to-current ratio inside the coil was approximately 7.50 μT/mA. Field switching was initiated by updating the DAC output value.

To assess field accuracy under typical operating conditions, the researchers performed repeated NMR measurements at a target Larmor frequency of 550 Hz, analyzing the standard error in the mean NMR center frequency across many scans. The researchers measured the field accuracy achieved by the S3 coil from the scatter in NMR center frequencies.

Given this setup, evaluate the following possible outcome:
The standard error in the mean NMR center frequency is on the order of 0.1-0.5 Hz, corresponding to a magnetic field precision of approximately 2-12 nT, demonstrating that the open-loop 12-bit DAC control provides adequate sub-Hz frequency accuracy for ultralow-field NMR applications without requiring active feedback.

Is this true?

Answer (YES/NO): NO